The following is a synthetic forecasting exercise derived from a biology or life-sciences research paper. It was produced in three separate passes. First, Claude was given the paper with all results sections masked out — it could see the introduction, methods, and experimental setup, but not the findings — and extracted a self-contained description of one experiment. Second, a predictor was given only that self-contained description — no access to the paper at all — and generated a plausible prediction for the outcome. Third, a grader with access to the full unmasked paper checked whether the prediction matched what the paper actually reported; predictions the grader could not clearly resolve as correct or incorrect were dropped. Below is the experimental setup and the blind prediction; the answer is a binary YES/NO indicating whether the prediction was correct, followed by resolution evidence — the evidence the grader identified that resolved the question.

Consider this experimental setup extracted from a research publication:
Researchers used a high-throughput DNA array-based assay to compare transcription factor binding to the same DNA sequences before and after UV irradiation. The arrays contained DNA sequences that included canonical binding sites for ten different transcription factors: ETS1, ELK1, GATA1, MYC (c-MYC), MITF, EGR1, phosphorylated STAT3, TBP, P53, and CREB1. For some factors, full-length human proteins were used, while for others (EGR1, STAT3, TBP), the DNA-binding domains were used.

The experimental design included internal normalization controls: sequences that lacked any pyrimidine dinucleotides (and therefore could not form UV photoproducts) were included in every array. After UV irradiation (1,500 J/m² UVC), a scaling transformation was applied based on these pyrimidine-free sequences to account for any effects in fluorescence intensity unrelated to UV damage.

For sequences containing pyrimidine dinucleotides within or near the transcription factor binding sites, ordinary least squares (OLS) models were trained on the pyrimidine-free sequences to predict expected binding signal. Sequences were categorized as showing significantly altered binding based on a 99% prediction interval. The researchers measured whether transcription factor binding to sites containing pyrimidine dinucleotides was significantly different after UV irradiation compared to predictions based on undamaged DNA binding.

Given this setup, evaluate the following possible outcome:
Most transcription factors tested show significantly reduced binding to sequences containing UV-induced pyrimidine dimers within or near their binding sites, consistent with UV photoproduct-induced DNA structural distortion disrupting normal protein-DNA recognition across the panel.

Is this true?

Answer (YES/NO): YES